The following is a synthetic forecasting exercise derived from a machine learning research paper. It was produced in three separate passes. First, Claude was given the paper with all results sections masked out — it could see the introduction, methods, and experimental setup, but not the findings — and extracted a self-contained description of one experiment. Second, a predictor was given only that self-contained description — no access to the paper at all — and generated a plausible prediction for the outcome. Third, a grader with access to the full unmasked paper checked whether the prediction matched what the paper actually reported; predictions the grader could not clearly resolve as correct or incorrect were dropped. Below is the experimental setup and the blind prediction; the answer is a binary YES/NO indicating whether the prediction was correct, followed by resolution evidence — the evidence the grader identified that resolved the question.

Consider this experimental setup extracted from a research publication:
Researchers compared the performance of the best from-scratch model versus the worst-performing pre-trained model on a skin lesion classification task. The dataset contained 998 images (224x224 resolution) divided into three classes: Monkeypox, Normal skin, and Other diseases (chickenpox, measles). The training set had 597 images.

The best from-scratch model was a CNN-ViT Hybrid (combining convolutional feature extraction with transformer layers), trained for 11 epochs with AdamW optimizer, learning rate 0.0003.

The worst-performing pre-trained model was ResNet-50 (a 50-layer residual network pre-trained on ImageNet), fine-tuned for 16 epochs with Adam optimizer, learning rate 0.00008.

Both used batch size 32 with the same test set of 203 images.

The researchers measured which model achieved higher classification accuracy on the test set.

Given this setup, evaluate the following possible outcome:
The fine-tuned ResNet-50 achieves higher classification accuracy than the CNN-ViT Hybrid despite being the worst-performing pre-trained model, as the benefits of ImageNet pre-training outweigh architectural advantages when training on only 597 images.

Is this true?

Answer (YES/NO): YES